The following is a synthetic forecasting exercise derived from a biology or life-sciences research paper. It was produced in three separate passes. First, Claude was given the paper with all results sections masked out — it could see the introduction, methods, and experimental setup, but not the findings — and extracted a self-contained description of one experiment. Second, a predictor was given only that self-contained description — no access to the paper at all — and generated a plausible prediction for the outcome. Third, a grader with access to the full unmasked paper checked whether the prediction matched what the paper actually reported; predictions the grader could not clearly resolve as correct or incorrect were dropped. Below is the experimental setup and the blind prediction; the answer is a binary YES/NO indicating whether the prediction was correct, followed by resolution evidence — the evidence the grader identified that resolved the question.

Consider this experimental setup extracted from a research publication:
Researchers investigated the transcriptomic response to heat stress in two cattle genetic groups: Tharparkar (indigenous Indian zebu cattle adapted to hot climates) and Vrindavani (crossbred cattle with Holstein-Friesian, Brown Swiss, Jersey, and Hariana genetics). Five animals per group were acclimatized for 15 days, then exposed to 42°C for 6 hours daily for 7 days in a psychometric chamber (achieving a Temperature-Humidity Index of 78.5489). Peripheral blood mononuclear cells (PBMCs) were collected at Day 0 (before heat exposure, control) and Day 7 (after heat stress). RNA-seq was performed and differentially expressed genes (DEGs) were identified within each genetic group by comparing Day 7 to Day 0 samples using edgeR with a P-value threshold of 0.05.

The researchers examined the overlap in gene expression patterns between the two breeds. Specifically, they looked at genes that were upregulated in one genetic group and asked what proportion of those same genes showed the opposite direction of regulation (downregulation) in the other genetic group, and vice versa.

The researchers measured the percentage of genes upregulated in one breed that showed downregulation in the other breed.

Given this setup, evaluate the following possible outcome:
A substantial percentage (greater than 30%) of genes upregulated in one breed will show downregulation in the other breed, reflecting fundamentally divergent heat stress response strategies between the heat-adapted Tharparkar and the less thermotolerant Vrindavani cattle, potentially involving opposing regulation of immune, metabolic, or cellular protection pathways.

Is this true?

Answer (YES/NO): NO